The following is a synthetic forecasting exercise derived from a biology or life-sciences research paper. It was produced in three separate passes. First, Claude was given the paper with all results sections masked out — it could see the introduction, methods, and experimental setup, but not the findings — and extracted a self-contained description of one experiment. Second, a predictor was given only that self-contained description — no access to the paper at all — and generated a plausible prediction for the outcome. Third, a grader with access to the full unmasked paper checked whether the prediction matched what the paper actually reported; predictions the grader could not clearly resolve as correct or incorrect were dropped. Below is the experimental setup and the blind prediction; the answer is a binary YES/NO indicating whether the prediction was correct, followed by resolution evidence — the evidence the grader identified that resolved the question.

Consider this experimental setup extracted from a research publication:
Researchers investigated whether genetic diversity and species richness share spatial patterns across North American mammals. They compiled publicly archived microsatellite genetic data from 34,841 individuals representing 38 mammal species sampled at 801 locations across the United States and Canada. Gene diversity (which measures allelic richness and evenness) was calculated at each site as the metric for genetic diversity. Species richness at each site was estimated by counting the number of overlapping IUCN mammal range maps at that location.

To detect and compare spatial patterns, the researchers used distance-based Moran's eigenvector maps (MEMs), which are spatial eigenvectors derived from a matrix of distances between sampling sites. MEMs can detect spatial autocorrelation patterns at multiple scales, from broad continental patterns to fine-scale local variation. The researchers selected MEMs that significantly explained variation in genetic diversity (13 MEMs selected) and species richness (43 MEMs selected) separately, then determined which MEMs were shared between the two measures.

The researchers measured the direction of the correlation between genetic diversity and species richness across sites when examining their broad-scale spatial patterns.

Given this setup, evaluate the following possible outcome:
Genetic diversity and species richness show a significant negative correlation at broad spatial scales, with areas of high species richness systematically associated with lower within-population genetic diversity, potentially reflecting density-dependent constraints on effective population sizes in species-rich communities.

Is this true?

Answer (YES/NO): YES